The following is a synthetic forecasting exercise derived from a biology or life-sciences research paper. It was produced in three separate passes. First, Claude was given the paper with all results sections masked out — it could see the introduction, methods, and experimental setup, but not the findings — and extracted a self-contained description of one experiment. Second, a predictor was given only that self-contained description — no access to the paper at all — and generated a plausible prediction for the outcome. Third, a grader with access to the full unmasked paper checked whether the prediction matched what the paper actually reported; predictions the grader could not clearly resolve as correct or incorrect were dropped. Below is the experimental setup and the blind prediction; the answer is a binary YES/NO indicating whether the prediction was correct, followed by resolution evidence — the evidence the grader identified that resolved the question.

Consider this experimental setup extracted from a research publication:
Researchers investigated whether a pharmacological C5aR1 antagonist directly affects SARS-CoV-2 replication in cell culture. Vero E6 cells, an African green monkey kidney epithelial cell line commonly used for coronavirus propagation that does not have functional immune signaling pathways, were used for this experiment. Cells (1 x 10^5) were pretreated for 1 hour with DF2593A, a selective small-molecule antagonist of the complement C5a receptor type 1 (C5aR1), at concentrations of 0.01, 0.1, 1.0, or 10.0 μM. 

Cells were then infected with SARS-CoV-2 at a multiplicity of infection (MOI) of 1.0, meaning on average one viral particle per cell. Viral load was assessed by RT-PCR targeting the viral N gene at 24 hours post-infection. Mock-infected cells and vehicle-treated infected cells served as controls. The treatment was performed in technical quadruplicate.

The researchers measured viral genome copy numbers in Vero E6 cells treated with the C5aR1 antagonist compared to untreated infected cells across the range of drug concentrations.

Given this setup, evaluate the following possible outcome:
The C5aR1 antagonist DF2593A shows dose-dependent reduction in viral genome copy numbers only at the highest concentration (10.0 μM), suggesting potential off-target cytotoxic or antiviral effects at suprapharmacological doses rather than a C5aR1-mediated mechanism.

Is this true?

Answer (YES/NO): NO